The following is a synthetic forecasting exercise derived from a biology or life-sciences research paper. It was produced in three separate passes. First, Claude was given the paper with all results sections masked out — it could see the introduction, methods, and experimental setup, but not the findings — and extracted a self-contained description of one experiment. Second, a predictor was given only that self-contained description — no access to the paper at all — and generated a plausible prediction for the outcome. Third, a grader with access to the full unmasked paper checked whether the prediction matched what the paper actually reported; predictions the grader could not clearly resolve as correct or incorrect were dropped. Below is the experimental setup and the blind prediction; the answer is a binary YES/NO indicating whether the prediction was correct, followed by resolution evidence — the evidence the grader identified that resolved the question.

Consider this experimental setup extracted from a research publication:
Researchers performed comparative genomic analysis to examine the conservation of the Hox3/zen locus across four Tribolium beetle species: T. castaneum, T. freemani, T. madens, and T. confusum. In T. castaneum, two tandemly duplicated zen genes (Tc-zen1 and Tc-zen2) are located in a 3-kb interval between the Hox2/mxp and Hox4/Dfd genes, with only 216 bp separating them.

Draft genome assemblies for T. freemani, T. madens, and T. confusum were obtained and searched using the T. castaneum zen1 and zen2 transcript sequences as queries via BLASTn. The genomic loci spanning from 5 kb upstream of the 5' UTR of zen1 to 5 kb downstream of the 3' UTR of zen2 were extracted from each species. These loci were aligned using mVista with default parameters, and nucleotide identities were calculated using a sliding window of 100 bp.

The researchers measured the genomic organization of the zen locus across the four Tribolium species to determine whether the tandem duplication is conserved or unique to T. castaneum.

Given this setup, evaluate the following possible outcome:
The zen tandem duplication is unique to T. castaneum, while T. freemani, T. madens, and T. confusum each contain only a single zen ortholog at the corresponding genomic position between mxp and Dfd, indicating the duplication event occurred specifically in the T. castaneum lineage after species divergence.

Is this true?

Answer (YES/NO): NO